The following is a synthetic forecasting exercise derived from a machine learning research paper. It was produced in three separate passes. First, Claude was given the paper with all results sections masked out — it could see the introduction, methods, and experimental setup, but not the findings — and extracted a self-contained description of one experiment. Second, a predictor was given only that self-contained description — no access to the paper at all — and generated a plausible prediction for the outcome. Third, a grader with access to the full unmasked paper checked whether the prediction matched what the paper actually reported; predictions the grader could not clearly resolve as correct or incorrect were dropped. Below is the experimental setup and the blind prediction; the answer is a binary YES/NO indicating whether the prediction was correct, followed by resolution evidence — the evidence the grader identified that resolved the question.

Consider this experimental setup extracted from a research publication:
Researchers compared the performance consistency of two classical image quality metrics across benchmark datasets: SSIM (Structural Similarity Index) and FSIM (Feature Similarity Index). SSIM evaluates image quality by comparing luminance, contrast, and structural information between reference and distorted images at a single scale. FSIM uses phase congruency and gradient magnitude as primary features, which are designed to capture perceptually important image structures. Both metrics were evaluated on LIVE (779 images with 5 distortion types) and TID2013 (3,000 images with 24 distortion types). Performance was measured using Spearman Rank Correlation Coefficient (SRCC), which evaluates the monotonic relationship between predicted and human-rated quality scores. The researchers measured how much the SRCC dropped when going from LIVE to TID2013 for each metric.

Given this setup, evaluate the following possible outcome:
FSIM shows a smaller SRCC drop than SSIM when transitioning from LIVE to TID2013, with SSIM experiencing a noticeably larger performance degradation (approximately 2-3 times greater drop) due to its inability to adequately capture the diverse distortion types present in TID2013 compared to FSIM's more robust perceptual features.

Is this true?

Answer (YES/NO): NO